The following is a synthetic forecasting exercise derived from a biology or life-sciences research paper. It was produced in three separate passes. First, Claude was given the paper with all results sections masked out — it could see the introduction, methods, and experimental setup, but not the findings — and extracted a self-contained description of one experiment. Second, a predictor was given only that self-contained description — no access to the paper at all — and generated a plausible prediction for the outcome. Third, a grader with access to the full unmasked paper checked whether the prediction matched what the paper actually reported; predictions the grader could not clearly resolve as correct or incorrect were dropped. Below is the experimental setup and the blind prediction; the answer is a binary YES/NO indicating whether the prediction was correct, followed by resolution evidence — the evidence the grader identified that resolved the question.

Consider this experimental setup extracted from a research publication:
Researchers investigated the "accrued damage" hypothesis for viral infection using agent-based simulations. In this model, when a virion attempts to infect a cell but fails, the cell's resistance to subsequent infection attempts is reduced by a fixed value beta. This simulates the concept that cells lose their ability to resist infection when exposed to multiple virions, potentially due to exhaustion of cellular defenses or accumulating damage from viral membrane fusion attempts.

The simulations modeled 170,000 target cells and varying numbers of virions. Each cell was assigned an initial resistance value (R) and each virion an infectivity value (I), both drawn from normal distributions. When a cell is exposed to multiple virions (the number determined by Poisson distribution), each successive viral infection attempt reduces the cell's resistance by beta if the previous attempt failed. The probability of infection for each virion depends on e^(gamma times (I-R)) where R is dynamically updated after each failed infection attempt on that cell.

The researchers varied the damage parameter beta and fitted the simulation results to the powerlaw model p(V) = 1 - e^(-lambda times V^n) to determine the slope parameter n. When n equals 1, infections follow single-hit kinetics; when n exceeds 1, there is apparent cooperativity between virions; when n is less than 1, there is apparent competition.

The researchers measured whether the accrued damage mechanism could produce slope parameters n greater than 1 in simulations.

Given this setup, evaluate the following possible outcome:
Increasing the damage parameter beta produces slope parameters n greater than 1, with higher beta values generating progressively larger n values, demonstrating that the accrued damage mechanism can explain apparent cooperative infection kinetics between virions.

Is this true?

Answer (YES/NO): YES